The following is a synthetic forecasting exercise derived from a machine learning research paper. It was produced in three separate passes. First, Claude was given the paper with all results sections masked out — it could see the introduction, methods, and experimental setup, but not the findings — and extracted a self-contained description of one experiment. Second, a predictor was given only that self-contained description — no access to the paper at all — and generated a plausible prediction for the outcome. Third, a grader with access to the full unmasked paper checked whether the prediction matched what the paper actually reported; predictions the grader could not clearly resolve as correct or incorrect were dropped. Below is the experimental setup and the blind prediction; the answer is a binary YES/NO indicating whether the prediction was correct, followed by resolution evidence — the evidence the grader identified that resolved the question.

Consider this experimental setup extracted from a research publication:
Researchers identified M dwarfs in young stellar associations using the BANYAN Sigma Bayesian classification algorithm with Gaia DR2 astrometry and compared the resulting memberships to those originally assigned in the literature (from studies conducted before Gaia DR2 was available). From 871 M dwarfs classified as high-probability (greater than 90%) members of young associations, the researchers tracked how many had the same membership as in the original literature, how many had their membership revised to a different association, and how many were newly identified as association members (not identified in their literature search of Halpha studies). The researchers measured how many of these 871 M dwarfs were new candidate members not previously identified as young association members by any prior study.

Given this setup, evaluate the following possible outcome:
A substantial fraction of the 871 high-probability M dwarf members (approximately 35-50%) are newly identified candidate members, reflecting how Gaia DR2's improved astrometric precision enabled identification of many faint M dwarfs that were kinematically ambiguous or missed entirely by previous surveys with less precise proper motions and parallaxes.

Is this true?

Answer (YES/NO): NO